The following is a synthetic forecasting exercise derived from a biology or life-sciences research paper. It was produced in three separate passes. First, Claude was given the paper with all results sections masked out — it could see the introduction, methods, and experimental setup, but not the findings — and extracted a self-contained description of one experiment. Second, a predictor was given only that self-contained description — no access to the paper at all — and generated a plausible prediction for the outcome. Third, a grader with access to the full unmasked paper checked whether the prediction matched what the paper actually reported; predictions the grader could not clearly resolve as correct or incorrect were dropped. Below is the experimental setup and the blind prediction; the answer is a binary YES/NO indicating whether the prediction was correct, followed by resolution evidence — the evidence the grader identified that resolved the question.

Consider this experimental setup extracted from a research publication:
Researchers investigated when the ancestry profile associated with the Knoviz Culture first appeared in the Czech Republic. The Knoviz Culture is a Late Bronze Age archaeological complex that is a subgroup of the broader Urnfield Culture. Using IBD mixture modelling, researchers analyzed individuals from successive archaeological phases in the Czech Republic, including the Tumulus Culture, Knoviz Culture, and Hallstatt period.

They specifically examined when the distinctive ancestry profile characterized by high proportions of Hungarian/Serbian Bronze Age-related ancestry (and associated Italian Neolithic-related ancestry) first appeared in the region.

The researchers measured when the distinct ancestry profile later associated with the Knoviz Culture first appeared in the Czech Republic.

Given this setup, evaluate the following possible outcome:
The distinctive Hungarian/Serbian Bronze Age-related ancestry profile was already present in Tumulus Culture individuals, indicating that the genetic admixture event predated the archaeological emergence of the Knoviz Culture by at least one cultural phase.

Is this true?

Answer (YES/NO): YES